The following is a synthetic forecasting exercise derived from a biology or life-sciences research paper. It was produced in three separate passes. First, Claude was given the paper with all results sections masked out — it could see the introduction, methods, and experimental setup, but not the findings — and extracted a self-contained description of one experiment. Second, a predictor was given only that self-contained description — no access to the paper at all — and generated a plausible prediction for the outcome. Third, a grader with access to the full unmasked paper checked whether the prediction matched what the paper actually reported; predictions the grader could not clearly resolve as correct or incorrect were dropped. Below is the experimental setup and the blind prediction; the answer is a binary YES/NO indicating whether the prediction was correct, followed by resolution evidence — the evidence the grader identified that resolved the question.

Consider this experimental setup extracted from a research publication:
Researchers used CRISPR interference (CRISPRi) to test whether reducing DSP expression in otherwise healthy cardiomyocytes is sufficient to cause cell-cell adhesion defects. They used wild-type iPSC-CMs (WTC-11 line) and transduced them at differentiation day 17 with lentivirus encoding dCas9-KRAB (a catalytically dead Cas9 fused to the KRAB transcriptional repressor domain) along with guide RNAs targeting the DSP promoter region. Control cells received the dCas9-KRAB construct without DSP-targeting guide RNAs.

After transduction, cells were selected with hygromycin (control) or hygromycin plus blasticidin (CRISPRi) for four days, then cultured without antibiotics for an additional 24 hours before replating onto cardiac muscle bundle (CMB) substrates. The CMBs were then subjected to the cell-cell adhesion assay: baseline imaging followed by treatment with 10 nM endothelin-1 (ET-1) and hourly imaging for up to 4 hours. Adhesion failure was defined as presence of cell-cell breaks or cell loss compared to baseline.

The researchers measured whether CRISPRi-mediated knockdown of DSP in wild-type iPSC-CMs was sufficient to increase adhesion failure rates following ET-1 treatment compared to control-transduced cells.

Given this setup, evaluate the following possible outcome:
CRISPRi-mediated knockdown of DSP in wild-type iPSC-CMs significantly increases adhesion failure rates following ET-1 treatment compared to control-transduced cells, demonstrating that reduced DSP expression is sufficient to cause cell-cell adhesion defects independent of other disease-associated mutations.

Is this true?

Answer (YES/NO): YES